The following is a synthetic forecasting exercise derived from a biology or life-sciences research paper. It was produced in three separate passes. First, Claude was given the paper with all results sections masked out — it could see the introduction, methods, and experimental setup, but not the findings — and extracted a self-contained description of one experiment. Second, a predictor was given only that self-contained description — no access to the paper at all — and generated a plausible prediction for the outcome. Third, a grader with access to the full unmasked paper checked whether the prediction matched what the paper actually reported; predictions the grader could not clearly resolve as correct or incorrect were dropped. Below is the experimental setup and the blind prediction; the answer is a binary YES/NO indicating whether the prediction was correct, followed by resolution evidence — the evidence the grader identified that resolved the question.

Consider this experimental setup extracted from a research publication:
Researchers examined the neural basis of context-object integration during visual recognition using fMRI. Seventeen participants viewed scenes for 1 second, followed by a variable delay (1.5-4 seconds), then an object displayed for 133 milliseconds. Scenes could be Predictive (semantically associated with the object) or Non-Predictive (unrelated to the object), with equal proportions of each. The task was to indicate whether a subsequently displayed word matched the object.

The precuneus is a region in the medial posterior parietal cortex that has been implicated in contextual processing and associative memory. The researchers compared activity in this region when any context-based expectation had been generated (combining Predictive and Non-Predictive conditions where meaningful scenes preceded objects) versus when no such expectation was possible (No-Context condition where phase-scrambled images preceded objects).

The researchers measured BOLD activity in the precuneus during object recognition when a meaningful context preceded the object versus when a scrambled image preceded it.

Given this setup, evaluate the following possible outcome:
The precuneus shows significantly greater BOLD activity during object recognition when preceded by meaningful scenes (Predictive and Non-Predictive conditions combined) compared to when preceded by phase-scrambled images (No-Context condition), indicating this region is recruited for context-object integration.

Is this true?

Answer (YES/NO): YES